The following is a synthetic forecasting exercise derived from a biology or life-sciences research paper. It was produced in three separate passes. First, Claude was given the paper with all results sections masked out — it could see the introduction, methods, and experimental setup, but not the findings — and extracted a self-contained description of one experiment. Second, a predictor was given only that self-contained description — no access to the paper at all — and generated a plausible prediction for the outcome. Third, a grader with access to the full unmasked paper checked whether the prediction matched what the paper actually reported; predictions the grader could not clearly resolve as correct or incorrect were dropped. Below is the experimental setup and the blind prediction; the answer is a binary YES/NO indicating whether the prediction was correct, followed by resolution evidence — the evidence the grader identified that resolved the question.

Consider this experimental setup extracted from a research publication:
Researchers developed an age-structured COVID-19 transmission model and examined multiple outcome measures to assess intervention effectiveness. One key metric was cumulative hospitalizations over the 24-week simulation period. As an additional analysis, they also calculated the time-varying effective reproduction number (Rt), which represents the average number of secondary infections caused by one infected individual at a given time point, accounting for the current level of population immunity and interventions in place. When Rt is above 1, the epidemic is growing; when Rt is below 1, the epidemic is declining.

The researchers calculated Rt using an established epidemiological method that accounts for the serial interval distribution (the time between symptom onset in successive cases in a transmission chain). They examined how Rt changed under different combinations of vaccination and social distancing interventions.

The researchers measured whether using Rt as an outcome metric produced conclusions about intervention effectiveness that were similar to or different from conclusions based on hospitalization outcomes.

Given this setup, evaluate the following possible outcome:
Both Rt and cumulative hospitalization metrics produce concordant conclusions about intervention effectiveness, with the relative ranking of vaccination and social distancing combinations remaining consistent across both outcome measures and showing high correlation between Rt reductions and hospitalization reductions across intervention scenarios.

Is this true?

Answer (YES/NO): NO